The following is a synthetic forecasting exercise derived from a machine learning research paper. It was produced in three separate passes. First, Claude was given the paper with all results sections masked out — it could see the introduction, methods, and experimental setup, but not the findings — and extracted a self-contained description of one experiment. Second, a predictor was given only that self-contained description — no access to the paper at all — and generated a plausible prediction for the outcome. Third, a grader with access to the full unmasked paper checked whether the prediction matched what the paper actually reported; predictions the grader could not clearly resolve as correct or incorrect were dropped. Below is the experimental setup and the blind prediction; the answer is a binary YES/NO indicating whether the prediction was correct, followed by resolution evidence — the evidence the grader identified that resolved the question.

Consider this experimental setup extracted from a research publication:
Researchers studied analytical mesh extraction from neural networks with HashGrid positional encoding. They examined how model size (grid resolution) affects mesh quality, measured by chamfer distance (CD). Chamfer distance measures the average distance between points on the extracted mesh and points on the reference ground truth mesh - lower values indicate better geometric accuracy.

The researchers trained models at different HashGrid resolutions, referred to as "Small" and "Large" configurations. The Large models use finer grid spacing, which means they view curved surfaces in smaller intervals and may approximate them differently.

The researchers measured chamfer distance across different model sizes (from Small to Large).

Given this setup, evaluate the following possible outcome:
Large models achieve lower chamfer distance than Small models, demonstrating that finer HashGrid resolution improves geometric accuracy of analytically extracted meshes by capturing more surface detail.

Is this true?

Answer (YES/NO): YES